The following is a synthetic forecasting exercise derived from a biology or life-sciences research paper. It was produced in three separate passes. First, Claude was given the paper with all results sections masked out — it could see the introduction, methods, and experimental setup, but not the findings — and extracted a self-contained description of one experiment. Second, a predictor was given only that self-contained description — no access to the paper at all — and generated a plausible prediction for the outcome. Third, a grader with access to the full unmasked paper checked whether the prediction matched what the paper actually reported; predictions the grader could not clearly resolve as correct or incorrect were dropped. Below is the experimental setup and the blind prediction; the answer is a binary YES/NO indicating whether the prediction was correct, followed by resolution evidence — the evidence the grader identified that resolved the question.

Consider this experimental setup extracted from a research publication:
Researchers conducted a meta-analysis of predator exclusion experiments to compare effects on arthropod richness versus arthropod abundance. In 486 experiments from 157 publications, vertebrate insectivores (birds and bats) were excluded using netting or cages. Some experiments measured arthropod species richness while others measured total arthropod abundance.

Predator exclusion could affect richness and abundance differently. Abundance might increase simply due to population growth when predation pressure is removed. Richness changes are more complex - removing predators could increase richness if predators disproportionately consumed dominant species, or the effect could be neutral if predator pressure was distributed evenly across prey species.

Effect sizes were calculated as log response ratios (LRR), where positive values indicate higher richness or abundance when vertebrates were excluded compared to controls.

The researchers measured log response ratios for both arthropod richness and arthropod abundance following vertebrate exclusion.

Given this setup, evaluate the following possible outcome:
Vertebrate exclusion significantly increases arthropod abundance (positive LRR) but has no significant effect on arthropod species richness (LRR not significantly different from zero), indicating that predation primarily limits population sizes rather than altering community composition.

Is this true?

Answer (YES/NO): YES